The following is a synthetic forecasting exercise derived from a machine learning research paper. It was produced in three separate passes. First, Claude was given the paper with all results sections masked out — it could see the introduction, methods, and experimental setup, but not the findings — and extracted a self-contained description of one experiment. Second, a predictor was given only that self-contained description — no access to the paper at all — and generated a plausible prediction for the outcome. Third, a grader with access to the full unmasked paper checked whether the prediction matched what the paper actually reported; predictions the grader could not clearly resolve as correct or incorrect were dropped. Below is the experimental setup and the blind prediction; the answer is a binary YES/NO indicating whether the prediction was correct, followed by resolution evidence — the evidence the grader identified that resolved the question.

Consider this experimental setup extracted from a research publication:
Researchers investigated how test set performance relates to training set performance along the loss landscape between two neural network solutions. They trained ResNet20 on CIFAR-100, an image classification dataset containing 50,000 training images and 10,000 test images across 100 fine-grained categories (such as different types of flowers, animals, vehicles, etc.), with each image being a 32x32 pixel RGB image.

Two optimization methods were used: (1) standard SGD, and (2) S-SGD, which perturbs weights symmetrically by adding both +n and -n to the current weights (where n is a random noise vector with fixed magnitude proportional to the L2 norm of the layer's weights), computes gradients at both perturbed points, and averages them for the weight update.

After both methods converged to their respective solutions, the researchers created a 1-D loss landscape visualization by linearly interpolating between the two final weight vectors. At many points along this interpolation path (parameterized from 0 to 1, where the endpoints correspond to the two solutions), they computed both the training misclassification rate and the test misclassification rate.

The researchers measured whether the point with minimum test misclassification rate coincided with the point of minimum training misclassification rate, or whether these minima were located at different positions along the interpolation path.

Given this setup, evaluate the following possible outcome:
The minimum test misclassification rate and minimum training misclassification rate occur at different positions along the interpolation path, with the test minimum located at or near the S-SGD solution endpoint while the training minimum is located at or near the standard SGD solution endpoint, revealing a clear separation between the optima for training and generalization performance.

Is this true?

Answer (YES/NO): YES